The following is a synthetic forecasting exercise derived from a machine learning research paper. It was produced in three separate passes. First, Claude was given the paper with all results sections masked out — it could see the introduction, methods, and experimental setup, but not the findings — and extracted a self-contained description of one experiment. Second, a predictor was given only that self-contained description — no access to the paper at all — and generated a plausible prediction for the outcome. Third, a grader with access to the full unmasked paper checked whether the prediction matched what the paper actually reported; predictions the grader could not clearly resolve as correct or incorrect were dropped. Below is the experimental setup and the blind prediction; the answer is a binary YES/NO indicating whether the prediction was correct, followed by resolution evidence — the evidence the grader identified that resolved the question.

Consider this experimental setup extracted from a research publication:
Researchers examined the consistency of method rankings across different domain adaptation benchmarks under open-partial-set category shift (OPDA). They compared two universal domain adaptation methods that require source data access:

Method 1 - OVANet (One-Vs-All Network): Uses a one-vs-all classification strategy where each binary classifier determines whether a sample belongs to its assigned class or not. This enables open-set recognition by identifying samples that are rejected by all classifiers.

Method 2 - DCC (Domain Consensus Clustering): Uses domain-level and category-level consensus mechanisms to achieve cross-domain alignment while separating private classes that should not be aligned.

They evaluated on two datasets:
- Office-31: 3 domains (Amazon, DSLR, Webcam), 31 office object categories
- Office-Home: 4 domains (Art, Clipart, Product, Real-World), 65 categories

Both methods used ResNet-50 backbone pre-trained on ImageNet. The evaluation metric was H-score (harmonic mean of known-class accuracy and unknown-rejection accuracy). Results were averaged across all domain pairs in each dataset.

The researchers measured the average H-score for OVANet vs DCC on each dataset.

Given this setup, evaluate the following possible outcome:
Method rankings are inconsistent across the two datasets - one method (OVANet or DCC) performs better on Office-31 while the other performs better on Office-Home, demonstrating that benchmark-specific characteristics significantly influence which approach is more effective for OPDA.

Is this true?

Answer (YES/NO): NO